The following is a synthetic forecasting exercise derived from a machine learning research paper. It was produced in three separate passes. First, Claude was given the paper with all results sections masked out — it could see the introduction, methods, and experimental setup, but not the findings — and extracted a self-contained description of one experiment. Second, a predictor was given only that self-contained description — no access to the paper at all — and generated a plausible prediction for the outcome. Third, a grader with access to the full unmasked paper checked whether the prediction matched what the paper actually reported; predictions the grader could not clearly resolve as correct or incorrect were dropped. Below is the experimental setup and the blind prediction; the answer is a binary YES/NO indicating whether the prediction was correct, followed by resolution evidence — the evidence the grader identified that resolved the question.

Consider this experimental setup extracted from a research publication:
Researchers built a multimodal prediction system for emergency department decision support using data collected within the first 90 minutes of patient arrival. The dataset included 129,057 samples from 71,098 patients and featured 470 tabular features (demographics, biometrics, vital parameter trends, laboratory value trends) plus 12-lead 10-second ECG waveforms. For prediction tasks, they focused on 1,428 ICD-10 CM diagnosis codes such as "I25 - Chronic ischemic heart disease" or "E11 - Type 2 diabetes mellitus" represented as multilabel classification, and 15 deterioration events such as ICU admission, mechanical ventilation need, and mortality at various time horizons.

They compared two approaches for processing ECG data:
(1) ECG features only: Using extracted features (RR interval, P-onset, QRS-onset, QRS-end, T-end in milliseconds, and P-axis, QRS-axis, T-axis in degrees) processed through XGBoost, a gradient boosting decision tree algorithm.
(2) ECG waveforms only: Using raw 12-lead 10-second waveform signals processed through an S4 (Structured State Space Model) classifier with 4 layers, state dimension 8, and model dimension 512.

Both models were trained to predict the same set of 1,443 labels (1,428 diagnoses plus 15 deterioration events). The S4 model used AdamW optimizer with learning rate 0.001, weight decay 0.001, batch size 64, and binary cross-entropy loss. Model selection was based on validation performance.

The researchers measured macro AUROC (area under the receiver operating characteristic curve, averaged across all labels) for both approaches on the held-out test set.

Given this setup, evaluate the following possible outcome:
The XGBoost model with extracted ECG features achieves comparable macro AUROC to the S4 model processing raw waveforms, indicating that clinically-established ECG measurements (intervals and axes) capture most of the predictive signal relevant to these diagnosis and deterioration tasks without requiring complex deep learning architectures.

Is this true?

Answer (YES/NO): NO